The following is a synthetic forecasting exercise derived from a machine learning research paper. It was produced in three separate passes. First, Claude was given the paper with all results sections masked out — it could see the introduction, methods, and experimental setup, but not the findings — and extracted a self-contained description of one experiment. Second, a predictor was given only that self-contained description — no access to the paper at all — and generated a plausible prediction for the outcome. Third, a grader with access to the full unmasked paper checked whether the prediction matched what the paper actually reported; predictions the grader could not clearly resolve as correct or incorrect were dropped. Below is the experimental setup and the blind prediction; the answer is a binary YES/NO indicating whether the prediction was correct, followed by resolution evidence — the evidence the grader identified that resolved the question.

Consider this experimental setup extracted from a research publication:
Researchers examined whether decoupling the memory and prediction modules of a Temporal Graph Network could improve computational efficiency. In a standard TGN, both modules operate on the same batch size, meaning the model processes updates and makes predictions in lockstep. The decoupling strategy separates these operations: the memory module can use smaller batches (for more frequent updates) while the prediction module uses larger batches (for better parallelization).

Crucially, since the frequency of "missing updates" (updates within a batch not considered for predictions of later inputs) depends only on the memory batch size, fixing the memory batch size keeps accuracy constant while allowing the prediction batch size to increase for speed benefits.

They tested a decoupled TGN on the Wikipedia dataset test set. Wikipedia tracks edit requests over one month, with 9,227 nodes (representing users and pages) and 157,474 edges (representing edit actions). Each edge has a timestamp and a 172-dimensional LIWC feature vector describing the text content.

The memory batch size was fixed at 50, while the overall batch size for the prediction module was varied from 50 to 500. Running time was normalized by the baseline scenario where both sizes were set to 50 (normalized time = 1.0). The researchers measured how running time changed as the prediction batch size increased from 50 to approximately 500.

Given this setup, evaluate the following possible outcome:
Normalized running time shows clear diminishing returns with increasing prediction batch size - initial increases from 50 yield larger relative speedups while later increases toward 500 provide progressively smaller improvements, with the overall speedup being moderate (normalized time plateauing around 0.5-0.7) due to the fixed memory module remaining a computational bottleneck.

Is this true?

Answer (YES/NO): NO